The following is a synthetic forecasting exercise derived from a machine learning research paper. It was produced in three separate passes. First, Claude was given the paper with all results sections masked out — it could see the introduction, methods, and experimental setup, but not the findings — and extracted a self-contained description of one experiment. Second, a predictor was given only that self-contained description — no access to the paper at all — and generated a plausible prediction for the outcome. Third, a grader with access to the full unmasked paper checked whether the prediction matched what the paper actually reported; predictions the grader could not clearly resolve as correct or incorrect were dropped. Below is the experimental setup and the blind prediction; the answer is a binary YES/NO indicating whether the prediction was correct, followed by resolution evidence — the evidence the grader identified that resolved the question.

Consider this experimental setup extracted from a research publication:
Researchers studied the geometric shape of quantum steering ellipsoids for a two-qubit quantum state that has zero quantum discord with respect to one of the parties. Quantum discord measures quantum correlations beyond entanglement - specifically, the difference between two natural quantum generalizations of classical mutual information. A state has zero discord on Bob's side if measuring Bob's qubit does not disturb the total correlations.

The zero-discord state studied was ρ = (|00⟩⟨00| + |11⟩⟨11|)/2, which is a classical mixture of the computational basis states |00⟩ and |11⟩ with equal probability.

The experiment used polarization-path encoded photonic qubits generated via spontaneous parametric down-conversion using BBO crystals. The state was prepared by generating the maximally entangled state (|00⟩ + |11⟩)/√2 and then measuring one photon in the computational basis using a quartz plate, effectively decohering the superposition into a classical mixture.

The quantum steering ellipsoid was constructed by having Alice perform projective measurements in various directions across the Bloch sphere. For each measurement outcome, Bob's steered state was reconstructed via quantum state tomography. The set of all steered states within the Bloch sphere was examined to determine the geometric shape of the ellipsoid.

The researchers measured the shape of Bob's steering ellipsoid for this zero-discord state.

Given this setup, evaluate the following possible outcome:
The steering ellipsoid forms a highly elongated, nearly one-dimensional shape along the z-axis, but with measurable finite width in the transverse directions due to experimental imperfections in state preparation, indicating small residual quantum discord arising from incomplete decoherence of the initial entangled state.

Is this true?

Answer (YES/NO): NO